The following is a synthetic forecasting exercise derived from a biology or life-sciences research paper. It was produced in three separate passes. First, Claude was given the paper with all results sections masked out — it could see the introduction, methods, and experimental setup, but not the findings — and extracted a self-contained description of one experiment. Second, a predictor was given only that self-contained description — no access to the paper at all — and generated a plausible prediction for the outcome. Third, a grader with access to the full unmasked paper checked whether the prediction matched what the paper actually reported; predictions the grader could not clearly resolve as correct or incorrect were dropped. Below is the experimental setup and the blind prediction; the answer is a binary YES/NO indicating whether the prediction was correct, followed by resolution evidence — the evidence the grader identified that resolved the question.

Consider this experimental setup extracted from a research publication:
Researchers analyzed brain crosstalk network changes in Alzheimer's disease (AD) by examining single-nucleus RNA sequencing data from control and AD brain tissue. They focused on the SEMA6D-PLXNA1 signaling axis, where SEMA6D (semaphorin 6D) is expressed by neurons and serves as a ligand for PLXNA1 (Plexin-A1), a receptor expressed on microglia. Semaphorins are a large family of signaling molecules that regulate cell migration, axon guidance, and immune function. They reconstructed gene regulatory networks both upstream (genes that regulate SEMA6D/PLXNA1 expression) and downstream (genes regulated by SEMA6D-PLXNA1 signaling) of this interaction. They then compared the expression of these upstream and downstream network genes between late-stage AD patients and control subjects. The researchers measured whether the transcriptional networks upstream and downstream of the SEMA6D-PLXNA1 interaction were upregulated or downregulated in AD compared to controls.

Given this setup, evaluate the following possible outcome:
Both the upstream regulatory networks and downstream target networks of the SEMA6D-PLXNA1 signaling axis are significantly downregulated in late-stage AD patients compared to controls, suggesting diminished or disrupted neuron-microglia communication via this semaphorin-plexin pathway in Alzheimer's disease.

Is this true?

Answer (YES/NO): YES